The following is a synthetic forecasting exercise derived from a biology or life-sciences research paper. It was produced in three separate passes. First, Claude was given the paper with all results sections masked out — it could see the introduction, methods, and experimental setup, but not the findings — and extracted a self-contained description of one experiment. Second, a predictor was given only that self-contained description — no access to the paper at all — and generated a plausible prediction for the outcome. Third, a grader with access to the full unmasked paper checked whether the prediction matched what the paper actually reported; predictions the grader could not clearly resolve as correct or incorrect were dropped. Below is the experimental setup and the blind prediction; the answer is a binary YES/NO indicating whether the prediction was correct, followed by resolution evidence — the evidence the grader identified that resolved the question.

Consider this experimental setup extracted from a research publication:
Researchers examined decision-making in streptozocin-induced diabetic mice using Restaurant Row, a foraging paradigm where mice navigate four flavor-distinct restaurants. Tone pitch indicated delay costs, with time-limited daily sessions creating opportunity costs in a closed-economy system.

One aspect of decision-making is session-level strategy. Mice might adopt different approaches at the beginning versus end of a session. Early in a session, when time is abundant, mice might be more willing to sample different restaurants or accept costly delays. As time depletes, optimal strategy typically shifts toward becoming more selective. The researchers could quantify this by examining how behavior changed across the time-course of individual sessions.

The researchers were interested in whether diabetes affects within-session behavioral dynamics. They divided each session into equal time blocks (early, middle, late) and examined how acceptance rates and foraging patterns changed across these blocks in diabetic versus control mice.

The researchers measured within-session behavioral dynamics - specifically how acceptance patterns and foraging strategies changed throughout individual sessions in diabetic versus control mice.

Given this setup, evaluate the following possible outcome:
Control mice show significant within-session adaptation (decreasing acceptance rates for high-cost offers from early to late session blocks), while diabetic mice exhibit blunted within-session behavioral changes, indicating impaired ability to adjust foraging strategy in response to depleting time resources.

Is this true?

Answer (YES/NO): NO